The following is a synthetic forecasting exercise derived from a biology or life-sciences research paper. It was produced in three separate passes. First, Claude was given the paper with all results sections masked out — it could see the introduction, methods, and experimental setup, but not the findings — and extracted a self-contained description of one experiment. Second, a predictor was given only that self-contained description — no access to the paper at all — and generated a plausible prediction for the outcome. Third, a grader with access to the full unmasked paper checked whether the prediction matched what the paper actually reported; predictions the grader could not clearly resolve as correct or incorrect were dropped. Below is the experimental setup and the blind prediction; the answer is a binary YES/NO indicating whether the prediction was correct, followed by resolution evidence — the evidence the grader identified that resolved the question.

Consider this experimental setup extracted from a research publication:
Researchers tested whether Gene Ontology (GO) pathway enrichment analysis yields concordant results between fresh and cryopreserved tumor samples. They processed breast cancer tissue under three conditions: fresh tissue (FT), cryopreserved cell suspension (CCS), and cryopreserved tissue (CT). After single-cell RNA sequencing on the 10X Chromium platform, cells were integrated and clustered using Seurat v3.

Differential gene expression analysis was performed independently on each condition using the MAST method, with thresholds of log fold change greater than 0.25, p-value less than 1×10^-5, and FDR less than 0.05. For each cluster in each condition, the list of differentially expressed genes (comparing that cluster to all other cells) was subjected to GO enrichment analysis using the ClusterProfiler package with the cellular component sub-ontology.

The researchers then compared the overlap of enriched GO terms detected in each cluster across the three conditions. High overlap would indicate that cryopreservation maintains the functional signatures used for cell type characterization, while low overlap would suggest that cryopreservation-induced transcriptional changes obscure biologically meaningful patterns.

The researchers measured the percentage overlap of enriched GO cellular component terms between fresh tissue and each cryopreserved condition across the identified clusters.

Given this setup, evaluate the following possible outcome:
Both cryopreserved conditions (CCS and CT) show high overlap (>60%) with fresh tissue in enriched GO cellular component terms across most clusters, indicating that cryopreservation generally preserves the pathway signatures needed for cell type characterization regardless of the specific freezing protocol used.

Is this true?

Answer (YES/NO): YES